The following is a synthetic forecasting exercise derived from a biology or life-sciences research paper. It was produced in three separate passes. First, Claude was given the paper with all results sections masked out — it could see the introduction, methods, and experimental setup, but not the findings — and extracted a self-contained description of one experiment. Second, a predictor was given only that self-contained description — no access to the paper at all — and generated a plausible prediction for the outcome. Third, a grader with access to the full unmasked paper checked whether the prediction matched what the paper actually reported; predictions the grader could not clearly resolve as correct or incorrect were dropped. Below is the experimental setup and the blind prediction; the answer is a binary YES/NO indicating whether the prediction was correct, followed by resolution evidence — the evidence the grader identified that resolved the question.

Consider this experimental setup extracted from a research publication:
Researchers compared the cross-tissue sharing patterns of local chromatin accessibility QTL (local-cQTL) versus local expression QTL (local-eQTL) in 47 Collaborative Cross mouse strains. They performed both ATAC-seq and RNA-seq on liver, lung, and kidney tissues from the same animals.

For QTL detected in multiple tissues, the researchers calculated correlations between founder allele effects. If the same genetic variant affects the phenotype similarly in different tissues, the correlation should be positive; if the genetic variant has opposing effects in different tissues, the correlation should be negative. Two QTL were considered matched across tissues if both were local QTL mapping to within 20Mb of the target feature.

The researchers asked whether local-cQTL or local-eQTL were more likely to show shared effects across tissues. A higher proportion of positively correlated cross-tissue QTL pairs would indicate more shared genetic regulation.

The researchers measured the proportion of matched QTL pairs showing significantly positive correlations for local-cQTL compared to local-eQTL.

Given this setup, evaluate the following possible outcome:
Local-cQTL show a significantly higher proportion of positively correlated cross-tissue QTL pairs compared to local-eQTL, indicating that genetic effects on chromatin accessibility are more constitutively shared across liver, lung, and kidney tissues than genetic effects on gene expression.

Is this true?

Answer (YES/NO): YES